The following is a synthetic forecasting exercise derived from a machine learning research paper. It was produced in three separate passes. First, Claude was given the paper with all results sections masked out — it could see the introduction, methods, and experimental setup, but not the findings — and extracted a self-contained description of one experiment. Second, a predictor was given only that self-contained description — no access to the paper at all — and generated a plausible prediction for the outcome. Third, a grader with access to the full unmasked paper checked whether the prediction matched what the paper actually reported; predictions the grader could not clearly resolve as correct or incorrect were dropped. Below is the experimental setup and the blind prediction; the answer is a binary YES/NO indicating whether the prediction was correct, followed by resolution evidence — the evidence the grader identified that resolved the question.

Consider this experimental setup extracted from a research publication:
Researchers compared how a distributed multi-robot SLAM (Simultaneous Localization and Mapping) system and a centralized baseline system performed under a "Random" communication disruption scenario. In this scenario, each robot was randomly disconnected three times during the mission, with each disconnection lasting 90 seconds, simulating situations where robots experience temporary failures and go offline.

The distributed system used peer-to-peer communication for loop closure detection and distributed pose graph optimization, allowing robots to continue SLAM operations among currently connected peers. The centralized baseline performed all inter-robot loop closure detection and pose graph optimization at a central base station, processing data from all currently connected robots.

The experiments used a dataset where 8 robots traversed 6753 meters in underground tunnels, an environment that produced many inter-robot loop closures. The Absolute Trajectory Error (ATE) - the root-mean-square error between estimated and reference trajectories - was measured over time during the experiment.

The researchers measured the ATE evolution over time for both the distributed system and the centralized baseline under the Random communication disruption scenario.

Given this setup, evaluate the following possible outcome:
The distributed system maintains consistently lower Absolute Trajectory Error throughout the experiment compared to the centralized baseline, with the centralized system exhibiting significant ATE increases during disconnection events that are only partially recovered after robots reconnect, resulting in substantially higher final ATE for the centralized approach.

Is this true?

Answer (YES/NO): NO